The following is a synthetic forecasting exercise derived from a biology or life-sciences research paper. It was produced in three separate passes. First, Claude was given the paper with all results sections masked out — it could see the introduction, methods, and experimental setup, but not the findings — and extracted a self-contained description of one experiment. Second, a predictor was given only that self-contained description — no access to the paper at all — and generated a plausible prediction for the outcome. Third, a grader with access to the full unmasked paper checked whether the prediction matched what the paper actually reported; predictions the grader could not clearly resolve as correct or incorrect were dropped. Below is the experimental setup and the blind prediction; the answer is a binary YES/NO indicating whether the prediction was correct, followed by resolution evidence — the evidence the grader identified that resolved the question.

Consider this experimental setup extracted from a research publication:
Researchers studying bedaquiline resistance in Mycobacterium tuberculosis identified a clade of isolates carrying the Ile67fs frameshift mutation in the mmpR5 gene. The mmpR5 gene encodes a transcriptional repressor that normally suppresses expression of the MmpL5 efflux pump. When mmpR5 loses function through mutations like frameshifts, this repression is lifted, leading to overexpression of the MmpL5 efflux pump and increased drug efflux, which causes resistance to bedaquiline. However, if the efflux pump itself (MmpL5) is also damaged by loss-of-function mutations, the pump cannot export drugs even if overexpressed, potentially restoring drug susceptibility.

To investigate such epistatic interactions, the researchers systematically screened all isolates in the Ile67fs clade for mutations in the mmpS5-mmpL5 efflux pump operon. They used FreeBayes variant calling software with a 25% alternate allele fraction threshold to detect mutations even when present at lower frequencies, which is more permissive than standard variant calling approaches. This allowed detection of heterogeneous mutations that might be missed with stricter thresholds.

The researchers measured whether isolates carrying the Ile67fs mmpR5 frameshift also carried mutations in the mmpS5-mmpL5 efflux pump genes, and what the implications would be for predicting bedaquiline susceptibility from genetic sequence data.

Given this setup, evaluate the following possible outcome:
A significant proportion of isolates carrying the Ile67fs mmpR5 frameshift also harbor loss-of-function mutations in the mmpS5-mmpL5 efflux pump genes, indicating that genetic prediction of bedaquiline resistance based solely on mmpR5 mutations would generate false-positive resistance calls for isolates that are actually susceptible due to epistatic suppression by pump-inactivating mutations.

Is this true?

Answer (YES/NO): YES